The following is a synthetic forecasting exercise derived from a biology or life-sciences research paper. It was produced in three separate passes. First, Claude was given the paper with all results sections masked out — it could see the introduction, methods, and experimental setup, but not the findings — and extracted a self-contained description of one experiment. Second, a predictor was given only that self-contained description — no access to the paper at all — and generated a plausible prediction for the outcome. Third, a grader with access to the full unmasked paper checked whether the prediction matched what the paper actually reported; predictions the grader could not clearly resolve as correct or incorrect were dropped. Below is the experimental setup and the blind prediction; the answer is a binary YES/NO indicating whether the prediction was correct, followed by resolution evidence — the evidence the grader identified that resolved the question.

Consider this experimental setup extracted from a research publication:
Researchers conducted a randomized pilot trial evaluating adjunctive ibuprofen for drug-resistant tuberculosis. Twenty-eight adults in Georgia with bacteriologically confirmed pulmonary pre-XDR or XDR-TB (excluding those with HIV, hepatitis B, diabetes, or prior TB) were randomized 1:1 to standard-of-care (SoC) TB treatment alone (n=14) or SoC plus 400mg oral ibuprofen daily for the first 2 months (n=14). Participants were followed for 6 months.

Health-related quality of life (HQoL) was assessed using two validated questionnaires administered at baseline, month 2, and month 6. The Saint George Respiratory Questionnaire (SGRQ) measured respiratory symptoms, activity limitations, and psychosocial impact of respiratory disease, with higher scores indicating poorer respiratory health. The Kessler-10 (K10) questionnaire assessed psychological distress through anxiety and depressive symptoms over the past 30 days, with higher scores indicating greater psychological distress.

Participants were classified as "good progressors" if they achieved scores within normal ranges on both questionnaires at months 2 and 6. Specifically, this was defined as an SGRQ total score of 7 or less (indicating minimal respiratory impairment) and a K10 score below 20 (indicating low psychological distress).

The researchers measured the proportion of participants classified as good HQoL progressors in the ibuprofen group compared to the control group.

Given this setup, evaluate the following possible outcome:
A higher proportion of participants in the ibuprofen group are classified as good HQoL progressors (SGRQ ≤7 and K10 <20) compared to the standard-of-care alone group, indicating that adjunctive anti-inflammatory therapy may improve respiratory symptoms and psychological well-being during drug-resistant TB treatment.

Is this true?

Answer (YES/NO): NO